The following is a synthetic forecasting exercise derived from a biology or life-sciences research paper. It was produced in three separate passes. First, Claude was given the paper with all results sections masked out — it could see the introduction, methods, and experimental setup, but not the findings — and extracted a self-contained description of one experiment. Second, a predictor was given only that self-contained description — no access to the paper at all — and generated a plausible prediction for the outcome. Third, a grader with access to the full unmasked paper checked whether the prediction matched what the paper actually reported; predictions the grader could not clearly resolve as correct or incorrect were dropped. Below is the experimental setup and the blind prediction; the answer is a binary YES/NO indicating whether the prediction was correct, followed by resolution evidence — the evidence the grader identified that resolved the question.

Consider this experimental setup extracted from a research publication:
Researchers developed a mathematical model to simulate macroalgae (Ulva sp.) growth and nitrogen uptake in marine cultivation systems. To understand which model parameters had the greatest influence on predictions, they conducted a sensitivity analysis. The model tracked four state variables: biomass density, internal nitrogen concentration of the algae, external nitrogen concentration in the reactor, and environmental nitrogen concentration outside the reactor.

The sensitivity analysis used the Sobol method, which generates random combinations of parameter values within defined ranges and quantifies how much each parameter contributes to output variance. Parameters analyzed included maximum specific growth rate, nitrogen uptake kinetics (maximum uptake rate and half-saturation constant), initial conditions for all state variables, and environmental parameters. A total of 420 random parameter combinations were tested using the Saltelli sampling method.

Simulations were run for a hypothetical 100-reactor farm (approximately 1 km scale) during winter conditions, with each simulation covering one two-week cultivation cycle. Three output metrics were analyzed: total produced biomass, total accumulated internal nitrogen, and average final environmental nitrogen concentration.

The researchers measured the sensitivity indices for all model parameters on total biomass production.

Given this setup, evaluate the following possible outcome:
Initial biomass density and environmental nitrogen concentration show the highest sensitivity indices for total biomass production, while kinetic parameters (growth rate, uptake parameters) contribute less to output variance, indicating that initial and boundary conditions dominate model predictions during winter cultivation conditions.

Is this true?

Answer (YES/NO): NO